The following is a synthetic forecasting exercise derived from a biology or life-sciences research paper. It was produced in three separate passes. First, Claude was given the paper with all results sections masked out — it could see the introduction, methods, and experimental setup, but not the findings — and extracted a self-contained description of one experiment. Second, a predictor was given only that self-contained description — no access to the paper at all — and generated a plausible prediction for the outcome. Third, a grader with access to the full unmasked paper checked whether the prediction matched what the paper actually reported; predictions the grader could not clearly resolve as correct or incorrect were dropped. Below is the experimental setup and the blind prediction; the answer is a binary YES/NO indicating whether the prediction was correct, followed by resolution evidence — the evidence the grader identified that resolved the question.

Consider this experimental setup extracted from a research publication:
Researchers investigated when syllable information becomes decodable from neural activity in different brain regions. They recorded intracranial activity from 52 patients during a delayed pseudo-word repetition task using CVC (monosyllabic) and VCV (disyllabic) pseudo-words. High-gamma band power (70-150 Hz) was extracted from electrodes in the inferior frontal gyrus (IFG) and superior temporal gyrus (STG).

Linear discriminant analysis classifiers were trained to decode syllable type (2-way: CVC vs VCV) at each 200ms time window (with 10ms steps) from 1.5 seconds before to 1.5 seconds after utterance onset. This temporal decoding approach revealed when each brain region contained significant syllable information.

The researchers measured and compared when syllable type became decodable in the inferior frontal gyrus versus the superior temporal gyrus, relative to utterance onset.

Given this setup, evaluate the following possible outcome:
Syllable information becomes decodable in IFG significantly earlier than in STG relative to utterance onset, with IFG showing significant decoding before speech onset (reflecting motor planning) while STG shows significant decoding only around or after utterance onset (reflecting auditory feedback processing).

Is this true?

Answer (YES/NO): YES